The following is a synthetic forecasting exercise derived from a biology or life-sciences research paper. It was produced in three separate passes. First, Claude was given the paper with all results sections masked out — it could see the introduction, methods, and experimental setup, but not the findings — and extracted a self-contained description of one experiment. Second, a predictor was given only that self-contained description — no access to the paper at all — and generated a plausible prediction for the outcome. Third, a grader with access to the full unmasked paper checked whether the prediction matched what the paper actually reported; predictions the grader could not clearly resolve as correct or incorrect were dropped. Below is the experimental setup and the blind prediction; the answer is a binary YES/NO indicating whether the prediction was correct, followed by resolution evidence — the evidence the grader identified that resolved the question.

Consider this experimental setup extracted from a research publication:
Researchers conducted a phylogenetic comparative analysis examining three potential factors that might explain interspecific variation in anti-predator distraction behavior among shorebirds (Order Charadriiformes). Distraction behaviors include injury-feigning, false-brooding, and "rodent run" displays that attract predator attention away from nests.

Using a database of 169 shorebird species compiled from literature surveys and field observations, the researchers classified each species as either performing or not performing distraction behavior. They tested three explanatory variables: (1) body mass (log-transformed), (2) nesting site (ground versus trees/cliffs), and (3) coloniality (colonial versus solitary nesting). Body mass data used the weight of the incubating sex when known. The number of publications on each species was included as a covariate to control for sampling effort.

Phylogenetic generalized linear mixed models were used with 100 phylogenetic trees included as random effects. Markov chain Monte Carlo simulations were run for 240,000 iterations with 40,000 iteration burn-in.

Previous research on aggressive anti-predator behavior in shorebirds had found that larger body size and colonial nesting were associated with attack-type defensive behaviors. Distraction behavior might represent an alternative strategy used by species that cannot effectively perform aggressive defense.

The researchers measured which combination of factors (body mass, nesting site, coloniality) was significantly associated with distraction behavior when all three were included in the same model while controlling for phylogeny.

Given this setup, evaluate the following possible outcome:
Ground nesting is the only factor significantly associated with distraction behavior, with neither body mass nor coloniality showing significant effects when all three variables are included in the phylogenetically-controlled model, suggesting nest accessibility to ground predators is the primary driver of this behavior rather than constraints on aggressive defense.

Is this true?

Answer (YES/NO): NO